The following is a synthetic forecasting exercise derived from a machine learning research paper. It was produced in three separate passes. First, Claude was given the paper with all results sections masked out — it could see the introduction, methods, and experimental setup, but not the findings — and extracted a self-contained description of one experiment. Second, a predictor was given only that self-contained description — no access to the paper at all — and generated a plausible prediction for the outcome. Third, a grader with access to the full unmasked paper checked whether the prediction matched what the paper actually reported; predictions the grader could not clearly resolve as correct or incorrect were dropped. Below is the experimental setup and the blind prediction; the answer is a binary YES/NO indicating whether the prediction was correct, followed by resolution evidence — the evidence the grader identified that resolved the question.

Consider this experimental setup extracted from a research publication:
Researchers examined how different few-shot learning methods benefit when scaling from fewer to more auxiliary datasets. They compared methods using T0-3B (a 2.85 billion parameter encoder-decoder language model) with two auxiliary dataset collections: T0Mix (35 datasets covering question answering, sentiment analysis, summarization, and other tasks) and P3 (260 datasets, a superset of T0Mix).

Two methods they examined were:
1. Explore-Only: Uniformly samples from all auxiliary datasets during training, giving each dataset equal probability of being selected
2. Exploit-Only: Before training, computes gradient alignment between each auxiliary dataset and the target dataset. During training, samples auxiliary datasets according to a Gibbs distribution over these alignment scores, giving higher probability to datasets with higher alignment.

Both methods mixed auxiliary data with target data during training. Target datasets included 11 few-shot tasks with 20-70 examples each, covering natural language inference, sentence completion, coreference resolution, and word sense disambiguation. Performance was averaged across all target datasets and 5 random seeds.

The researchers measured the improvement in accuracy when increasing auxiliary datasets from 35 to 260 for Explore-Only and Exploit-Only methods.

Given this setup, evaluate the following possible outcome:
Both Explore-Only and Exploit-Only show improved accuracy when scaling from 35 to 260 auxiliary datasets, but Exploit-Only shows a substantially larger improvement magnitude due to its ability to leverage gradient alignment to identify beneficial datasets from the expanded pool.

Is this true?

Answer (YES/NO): NO